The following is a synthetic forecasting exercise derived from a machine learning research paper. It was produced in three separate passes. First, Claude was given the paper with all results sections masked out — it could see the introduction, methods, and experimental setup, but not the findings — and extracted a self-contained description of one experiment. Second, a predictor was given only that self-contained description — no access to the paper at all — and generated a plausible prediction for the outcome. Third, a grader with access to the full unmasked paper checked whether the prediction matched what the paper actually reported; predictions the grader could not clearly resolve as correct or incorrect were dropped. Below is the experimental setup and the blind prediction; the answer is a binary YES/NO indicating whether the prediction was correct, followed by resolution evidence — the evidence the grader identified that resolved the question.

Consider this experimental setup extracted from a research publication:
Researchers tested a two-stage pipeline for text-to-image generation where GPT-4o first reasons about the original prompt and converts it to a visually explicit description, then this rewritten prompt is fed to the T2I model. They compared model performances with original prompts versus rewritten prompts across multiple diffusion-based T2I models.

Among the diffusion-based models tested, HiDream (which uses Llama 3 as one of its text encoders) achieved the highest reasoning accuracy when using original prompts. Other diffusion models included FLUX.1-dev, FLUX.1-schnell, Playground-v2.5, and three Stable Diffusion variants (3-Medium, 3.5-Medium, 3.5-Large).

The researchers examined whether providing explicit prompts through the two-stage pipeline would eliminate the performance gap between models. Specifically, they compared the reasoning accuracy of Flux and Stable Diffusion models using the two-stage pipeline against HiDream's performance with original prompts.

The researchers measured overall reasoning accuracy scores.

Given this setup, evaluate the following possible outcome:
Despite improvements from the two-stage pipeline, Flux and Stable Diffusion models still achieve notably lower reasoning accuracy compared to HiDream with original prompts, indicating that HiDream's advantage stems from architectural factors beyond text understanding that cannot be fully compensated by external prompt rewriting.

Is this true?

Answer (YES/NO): NO